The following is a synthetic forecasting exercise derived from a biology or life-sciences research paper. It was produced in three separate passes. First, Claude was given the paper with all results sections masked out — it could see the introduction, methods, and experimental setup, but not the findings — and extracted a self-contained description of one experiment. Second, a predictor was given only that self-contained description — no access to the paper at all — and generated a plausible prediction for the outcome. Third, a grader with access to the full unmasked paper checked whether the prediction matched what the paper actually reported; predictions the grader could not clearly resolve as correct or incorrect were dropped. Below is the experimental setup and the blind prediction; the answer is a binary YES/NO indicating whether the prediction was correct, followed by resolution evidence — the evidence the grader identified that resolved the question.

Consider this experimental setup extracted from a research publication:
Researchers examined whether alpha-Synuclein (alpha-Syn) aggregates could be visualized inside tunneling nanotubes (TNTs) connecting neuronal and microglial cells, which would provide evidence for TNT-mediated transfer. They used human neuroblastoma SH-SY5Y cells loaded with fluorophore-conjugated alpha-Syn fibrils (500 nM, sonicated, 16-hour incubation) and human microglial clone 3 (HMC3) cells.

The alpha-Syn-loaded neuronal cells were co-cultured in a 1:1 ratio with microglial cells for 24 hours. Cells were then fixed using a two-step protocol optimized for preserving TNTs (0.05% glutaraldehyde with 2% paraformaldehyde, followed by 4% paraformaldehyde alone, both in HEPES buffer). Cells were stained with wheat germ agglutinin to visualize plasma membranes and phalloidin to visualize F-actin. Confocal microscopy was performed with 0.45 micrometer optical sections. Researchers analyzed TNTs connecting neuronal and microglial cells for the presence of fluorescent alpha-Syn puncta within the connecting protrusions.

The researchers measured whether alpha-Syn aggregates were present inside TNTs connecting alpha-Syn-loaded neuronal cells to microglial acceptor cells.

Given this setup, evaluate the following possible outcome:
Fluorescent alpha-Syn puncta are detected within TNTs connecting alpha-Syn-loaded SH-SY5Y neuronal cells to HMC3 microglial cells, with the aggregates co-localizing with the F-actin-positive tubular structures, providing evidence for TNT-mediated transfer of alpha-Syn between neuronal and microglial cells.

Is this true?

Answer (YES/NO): YES